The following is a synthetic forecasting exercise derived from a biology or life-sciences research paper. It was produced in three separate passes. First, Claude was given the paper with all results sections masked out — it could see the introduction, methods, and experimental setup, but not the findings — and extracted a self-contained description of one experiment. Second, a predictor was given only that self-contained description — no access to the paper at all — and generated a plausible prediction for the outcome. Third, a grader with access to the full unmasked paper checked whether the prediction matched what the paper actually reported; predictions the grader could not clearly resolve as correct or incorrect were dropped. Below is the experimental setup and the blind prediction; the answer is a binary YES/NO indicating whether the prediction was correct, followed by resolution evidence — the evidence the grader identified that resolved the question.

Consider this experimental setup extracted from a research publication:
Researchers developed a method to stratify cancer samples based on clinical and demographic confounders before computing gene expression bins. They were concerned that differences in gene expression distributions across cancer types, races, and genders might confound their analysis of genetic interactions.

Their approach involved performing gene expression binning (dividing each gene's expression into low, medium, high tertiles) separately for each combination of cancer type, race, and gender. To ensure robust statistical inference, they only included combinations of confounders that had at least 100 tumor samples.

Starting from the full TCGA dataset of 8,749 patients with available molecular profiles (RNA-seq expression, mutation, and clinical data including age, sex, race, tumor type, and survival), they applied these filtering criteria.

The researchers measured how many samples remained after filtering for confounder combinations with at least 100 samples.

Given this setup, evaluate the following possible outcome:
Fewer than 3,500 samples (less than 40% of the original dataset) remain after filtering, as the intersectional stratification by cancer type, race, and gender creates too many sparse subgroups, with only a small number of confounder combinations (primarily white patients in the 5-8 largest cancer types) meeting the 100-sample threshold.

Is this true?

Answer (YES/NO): NO